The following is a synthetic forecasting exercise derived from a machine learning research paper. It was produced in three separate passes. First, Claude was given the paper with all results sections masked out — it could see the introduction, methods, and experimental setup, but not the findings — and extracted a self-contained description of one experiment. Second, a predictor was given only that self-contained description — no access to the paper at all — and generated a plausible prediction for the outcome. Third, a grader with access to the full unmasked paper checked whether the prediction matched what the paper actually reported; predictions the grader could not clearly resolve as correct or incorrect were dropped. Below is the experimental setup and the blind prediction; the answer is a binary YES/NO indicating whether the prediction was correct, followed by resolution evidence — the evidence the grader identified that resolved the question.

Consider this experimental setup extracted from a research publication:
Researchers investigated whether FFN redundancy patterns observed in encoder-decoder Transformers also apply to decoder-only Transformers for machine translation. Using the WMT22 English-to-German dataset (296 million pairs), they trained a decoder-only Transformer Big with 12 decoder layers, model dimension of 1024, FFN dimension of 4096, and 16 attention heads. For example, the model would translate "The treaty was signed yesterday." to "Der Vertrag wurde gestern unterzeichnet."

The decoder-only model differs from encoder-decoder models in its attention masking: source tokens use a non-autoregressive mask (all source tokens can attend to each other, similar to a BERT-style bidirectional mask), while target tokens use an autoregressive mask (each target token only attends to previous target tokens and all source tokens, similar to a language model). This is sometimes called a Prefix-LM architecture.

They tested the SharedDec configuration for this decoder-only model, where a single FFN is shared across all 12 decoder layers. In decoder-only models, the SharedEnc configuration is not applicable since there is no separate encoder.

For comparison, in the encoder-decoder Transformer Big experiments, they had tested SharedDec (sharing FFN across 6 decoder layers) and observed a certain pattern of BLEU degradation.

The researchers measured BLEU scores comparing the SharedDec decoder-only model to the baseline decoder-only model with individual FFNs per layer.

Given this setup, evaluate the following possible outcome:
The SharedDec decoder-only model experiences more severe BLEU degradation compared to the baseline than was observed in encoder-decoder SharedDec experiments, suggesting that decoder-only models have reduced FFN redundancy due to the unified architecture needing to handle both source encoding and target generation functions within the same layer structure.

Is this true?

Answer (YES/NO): YES